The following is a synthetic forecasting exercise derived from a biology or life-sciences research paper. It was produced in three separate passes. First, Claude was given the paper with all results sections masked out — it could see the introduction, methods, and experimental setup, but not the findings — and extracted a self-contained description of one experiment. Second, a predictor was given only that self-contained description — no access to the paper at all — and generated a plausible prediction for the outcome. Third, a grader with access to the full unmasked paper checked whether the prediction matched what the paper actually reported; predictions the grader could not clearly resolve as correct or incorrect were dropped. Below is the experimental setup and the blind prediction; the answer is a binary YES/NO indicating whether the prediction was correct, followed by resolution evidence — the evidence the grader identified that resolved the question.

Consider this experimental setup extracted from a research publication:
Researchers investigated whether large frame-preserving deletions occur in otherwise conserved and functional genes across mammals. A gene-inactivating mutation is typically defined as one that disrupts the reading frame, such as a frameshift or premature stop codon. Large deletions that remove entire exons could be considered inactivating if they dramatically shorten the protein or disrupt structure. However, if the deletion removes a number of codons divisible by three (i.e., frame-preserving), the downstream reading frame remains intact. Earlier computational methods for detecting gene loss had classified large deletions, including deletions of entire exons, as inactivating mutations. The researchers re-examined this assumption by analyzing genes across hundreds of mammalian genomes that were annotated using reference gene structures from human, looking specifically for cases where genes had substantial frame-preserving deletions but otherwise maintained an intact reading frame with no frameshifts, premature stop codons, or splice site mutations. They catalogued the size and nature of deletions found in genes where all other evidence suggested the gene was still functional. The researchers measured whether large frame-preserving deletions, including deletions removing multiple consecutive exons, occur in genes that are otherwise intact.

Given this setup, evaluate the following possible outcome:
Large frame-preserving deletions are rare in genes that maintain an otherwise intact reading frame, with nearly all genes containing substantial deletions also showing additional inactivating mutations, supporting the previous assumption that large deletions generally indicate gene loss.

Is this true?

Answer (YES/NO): NO